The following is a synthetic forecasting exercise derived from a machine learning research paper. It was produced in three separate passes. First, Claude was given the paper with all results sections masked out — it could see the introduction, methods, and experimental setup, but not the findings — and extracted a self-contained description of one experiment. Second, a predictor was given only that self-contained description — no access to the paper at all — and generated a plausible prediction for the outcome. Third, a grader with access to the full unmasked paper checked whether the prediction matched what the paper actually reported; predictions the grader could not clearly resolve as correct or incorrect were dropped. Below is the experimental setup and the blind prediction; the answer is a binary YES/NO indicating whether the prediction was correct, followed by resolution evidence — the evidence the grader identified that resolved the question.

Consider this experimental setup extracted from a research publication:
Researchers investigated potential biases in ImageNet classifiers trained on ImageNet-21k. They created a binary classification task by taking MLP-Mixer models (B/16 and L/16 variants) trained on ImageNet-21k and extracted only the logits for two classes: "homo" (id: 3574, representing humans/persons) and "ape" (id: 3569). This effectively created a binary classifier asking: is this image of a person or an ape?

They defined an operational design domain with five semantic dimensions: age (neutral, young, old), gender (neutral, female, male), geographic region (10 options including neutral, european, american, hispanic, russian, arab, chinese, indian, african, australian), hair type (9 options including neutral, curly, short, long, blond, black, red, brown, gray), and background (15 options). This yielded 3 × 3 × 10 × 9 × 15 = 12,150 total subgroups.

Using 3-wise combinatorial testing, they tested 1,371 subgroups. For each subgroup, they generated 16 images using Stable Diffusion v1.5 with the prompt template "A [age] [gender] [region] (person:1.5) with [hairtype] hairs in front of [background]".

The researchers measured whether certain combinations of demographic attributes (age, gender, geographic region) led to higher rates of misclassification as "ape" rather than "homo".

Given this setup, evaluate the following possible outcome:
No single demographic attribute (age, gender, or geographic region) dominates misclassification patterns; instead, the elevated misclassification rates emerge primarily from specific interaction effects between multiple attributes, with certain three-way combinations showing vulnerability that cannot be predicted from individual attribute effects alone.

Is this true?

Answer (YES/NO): NO